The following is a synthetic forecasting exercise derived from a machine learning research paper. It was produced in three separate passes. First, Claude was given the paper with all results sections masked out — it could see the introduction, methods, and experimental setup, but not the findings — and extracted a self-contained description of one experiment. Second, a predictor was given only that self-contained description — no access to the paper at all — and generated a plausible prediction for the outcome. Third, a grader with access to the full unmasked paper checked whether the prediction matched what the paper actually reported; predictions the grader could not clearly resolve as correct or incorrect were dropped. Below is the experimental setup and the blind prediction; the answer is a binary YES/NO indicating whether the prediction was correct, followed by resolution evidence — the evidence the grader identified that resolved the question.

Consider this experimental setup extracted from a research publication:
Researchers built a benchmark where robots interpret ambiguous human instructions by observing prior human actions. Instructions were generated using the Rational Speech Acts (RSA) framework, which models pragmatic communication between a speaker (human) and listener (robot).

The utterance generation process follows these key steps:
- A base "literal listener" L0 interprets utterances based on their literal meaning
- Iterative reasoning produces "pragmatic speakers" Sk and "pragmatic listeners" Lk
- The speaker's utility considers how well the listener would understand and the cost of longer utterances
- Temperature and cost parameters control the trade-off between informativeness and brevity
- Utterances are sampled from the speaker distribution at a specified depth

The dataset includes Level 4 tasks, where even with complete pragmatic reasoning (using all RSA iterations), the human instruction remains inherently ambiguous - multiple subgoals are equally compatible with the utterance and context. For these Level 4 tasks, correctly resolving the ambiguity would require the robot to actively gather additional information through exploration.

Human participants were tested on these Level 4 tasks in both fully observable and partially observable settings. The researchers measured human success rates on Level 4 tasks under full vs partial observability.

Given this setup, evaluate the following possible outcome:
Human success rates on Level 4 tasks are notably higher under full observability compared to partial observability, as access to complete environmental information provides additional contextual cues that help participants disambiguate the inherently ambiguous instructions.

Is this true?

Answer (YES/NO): YES